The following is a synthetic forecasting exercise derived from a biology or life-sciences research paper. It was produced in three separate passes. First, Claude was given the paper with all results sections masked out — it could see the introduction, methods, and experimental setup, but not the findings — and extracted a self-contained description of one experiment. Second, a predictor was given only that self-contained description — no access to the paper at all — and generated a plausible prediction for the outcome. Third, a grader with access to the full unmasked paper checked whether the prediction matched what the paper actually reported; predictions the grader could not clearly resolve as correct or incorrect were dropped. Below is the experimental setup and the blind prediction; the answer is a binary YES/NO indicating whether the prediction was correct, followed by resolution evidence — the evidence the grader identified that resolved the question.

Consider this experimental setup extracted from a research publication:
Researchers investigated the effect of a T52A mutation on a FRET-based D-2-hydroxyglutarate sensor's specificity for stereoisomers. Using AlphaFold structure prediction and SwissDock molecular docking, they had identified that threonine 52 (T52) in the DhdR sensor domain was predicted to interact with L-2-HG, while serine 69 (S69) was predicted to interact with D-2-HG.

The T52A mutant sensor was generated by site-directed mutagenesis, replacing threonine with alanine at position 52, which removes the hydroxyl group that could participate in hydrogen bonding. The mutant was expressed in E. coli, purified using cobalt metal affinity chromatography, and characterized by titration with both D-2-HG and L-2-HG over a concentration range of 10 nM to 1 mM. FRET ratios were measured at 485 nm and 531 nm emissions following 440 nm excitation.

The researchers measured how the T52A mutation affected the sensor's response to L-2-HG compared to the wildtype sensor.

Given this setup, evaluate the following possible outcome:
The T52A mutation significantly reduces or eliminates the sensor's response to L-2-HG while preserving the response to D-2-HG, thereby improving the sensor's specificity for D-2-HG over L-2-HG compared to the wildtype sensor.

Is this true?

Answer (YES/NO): NO